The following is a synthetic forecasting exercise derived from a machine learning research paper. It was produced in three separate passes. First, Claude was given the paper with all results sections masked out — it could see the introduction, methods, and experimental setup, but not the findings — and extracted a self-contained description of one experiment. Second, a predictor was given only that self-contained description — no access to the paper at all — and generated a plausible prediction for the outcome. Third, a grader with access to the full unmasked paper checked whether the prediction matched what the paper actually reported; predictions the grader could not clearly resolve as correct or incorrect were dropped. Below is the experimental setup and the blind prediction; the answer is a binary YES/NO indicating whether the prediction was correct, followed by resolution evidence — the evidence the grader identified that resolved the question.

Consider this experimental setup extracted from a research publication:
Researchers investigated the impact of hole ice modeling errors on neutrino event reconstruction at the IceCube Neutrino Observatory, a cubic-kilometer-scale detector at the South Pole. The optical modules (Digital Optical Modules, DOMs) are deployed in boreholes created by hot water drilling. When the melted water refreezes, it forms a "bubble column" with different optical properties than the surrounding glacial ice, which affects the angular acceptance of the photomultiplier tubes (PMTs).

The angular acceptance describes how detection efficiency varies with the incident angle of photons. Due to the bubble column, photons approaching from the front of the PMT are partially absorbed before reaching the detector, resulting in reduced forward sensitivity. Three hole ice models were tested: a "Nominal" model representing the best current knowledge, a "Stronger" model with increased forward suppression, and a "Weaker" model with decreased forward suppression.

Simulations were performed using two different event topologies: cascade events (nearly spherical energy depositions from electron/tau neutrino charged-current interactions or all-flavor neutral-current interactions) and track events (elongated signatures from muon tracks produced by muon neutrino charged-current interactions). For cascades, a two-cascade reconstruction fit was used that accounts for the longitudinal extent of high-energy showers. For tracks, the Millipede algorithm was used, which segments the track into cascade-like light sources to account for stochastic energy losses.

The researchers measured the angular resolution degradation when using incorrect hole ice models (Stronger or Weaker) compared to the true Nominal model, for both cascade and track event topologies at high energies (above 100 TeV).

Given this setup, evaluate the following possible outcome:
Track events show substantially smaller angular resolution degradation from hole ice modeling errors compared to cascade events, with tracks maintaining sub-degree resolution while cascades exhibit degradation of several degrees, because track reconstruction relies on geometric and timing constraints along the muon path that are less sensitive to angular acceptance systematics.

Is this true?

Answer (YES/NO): NO